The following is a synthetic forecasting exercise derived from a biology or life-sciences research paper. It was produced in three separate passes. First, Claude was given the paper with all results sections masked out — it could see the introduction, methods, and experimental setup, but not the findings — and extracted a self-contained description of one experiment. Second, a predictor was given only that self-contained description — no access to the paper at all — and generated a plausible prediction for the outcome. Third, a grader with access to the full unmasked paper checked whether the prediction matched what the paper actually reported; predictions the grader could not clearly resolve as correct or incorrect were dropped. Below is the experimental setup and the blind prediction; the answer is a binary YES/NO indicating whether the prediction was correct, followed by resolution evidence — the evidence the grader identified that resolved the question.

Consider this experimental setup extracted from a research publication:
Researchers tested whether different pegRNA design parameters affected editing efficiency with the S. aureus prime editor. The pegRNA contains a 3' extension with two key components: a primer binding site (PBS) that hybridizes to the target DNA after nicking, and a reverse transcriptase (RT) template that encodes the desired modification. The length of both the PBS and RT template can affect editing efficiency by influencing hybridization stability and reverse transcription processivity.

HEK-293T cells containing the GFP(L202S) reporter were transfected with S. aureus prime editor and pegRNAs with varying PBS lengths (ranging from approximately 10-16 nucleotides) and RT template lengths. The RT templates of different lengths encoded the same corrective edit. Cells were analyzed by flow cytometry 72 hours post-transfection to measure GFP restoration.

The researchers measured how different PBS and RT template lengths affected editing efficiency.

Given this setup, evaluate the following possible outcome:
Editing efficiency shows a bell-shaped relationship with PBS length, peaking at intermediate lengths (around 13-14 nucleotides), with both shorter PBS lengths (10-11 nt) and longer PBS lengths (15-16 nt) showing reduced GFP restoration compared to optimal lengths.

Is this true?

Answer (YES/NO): NO